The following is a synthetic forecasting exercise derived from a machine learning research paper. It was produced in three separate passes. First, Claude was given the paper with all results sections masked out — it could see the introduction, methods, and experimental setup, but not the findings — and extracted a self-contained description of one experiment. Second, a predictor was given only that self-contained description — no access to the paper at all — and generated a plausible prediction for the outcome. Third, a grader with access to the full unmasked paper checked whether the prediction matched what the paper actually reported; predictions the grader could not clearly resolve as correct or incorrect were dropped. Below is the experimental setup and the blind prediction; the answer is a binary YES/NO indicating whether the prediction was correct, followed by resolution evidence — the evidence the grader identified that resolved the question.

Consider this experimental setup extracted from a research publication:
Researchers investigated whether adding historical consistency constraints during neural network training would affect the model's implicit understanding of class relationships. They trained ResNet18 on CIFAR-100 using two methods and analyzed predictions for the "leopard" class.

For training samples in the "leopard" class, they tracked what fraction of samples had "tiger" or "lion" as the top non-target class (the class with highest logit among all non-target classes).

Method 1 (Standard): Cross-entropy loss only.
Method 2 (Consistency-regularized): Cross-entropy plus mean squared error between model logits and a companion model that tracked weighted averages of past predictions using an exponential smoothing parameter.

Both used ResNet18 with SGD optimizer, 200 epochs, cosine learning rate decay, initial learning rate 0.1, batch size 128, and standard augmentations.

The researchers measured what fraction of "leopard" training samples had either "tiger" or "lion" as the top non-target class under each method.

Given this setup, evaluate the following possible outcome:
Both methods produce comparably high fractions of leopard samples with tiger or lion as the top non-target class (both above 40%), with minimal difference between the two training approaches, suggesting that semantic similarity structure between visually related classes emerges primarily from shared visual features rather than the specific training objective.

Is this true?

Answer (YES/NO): NO